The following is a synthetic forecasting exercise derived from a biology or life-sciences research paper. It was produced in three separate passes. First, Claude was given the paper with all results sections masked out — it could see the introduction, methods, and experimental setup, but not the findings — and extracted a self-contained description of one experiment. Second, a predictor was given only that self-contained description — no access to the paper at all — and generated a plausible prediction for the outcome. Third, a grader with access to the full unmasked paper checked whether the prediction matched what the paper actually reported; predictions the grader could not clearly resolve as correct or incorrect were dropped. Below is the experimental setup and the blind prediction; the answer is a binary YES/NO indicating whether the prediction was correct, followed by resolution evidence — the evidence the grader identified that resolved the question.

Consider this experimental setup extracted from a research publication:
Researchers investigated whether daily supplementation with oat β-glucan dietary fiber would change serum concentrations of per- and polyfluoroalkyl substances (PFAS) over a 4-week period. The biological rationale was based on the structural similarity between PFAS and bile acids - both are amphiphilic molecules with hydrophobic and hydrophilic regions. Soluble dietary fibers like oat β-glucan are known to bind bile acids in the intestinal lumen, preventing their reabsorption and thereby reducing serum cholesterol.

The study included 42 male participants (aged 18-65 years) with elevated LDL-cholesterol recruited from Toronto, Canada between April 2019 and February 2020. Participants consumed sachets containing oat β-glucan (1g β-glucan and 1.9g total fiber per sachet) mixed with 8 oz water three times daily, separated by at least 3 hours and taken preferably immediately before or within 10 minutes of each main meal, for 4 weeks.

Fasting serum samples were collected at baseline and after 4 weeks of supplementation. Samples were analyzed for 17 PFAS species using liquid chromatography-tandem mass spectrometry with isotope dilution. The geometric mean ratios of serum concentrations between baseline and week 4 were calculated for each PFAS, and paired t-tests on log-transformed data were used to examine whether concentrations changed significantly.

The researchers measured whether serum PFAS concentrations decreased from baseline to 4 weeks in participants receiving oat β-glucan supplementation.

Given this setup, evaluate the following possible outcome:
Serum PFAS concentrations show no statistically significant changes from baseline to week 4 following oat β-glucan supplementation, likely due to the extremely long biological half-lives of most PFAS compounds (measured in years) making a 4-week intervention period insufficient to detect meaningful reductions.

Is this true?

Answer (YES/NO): NO